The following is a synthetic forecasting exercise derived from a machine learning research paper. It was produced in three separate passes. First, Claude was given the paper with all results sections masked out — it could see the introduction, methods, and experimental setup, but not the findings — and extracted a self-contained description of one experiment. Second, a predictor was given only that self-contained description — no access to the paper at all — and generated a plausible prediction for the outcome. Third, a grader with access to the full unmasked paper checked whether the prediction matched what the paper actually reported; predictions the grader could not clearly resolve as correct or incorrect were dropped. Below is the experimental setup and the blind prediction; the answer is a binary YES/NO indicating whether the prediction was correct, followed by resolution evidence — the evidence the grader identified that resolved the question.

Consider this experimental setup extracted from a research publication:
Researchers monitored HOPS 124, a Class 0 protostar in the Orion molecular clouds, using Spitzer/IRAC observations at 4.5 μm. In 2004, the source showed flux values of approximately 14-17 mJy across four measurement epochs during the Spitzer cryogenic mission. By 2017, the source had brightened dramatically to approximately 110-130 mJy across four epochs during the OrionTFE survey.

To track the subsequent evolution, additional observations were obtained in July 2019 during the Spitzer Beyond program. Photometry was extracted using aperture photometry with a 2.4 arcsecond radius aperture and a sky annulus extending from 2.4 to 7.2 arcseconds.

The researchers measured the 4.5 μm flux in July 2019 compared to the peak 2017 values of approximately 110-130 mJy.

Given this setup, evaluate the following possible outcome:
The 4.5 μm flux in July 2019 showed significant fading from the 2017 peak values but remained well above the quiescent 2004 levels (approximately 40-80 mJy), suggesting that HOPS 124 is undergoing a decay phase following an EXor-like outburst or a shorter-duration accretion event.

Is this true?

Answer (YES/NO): NO